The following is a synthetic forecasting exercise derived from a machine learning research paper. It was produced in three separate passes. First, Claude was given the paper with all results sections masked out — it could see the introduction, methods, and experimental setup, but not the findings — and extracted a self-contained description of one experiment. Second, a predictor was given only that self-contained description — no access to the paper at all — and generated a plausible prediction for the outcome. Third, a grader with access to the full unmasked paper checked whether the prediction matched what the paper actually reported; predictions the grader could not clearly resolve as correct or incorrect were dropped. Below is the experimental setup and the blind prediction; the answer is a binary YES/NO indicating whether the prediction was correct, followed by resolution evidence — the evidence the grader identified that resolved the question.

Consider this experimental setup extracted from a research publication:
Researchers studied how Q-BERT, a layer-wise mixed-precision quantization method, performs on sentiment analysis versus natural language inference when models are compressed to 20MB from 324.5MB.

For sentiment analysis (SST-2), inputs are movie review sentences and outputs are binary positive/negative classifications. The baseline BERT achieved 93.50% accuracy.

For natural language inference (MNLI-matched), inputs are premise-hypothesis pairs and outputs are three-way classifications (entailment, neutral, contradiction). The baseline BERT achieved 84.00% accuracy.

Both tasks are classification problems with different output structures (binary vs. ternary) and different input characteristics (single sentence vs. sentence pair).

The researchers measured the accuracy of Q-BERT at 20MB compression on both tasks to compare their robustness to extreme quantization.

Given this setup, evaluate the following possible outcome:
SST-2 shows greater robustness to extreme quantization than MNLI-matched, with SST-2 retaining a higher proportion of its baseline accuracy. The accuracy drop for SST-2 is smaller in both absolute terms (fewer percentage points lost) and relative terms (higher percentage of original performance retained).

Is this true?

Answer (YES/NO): NO